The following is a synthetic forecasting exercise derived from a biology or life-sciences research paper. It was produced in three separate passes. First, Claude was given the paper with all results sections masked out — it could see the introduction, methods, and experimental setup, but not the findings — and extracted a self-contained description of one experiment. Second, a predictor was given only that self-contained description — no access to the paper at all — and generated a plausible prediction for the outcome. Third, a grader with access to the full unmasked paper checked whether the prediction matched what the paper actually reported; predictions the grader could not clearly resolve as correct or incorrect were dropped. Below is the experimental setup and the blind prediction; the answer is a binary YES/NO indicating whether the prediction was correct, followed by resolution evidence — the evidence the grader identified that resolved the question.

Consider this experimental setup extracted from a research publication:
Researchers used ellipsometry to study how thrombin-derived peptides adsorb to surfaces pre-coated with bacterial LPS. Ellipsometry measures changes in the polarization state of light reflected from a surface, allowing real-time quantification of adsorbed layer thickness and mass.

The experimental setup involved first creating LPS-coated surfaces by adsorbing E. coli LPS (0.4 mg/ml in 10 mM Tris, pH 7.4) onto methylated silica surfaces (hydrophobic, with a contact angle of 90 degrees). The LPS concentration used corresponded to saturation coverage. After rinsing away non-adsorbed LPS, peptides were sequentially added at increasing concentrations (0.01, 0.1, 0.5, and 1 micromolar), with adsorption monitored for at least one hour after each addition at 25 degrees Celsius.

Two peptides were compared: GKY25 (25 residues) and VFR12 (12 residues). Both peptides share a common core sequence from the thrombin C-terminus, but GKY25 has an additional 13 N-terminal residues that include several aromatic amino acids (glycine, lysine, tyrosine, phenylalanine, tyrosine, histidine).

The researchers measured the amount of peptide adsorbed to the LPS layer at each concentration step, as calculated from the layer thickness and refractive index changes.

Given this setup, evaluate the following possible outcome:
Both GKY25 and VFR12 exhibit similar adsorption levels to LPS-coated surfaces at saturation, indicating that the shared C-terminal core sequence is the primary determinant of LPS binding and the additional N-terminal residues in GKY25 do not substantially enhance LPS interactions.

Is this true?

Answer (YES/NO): NO